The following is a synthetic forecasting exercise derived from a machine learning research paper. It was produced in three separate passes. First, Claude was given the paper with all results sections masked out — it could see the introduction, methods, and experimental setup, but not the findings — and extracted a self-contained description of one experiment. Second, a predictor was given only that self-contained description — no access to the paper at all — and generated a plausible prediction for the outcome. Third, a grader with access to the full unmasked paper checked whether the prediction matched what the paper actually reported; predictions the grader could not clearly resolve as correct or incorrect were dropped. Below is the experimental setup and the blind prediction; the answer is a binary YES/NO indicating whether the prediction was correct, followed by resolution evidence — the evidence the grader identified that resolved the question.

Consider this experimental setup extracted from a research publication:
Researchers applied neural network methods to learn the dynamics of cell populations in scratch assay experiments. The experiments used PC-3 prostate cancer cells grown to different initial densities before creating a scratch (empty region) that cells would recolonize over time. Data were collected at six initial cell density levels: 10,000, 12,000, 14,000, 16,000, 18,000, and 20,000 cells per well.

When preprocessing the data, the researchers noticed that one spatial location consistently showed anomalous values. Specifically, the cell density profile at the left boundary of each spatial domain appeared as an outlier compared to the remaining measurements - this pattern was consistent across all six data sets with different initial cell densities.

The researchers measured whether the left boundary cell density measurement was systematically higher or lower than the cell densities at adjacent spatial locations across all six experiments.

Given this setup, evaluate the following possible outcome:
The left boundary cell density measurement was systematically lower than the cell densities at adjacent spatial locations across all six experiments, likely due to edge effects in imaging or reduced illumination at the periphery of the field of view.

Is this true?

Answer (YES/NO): NO